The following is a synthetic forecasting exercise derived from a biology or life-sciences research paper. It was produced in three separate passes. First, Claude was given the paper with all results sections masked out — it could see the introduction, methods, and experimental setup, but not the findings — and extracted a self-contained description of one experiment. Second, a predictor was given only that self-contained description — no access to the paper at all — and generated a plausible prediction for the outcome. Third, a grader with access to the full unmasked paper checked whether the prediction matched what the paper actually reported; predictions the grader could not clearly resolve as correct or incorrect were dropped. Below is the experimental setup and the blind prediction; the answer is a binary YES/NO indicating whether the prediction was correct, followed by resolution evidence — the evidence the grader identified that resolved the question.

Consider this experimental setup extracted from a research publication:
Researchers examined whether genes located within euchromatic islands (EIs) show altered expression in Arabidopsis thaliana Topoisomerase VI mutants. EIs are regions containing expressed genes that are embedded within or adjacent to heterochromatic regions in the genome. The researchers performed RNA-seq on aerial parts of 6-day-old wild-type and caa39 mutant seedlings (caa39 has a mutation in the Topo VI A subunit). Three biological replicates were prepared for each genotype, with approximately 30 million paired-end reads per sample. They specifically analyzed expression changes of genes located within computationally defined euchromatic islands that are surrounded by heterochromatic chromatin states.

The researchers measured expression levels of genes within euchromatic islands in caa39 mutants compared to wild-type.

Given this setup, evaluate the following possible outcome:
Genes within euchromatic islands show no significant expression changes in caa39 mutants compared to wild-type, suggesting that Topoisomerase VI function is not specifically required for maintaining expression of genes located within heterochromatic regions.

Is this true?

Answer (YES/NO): NO